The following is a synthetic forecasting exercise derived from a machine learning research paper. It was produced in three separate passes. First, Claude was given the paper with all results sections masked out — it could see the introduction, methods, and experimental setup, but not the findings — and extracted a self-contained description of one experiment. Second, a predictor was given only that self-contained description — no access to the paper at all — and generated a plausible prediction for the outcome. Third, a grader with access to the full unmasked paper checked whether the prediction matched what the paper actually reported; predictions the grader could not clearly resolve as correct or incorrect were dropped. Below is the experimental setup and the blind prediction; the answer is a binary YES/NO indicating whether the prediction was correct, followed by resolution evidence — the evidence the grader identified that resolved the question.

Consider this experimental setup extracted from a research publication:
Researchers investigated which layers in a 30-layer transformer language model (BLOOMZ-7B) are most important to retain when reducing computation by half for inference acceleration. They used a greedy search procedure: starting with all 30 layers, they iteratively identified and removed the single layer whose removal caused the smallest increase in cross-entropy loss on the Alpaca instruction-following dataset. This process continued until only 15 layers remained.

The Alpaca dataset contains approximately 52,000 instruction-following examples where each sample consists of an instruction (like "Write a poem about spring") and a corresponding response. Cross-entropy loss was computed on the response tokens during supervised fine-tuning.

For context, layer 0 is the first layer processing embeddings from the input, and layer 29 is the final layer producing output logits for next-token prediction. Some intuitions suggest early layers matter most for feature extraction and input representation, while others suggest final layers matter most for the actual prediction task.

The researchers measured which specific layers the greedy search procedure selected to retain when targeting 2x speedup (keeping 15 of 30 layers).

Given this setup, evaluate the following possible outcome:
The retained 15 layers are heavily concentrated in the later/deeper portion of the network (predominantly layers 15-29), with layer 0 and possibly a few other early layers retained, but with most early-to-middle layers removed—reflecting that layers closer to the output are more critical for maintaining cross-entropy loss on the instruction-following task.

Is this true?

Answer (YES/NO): NO